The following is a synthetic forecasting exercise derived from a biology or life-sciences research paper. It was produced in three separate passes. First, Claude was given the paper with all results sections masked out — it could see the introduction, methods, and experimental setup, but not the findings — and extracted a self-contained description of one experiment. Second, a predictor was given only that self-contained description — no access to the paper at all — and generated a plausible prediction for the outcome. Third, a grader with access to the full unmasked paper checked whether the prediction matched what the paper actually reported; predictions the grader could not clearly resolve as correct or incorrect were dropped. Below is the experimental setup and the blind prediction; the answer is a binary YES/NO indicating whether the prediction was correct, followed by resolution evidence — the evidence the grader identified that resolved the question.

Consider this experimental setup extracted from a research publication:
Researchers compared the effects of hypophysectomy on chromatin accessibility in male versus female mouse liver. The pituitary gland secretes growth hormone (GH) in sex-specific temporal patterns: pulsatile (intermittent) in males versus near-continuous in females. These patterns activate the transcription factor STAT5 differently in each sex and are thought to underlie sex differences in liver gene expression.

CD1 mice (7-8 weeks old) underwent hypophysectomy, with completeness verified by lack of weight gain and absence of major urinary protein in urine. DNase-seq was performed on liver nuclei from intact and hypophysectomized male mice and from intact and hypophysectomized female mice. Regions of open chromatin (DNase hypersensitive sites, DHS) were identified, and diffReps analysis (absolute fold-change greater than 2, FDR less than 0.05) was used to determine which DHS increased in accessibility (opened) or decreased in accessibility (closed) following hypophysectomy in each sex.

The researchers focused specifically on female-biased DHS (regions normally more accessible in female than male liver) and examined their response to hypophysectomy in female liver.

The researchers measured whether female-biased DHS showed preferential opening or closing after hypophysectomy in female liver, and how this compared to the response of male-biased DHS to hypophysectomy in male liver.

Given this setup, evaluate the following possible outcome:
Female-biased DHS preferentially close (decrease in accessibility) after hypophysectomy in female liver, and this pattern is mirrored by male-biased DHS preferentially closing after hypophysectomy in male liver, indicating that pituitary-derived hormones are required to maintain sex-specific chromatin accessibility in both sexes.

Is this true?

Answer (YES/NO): NO